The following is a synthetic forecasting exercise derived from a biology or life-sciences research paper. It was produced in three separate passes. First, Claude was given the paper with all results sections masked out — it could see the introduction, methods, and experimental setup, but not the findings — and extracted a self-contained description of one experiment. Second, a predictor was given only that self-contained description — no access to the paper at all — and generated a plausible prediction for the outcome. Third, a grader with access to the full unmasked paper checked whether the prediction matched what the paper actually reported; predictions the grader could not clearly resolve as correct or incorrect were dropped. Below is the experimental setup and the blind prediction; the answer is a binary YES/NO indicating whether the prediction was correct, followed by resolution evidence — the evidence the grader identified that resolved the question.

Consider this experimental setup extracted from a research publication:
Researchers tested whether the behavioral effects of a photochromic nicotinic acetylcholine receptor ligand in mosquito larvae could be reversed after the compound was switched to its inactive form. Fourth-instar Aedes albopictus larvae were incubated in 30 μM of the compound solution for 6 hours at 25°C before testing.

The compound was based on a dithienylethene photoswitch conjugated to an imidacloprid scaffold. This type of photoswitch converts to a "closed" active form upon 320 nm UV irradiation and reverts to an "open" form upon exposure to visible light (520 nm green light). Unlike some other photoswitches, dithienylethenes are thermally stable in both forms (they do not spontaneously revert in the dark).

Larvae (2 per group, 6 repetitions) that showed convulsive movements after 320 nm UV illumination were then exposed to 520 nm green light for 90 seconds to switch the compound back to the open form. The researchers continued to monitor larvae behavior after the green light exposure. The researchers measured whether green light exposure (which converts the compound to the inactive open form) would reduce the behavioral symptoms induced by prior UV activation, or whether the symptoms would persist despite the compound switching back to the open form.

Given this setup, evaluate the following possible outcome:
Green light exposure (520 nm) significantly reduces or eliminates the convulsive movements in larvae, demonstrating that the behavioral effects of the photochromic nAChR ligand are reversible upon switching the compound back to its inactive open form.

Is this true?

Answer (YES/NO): YES